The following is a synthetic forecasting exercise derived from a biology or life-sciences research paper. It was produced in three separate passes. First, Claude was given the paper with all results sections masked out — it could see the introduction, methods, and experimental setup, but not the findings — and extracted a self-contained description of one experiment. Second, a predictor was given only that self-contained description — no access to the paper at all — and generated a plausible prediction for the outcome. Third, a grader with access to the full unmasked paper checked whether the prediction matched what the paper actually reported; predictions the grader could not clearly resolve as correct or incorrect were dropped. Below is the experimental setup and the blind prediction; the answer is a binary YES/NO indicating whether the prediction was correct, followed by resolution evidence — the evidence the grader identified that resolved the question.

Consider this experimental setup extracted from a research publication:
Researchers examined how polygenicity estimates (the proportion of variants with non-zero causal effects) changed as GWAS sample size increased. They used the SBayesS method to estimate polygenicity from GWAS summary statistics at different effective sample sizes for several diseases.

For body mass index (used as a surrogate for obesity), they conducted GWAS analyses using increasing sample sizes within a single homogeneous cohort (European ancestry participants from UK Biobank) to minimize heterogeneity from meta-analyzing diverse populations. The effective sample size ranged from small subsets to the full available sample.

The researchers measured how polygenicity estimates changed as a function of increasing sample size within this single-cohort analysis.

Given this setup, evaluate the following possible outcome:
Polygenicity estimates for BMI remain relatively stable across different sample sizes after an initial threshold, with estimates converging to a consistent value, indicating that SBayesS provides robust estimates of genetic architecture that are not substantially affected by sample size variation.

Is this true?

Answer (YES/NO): NO